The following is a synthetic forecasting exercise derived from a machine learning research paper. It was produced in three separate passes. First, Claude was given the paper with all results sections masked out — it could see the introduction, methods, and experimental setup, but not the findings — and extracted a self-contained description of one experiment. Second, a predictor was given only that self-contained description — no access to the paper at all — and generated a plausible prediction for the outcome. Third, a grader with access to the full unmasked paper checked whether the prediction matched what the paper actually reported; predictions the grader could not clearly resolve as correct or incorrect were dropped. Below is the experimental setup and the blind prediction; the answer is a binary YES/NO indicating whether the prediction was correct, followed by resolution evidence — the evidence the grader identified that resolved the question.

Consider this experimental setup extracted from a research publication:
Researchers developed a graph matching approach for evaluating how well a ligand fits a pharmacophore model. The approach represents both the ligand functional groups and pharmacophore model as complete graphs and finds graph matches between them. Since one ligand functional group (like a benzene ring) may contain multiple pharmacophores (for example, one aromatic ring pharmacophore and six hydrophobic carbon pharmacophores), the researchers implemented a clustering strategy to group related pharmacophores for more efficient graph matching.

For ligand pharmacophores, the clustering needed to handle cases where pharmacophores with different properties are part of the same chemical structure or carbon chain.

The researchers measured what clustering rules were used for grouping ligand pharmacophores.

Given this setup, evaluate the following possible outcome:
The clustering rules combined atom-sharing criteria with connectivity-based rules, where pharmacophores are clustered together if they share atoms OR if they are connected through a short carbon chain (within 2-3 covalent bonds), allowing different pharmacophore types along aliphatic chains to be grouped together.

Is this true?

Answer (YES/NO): NO